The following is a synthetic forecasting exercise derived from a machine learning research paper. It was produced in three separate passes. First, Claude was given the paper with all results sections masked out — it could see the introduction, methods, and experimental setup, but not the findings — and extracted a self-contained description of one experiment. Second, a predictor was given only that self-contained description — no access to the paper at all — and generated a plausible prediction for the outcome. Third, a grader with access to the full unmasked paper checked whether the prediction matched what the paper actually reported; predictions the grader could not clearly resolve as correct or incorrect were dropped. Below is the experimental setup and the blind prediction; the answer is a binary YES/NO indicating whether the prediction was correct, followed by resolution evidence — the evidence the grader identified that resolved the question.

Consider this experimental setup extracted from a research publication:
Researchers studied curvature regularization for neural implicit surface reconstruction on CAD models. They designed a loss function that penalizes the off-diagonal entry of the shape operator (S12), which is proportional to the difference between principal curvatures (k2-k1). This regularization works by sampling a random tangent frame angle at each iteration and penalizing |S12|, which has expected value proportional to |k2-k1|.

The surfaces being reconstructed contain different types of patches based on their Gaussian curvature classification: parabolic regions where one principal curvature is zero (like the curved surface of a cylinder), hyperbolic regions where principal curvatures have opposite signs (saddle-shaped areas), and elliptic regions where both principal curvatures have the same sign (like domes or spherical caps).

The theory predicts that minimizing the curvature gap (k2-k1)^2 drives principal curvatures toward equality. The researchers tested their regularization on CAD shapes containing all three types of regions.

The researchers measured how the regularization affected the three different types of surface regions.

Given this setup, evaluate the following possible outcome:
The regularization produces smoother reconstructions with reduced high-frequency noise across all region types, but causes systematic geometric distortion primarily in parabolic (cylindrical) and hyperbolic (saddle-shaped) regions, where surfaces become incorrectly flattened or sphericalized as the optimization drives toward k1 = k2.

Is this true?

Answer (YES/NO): NO